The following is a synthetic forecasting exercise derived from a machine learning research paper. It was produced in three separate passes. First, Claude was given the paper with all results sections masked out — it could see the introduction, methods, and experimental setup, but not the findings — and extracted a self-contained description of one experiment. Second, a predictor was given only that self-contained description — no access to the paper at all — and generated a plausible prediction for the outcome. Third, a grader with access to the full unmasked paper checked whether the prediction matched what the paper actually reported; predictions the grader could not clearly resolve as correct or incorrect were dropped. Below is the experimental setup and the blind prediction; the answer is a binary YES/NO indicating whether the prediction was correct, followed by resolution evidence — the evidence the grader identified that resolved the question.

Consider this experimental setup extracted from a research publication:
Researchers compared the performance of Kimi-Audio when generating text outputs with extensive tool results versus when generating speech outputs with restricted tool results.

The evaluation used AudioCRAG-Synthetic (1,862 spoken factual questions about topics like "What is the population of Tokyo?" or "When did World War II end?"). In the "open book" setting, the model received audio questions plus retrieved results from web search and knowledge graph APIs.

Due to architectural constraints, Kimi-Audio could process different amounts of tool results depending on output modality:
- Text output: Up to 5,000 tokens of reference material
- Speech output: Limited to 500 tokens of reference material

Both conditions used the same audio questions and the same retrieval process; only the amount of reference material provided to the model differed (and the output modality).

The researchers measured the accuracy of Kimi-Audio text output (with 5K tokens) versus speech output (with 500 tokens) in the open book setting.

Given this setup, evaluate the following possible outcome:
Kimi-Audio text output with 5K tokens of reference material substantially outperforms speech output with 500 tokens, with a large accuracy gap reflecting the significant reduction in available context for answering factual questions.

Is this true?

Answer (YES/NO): YES